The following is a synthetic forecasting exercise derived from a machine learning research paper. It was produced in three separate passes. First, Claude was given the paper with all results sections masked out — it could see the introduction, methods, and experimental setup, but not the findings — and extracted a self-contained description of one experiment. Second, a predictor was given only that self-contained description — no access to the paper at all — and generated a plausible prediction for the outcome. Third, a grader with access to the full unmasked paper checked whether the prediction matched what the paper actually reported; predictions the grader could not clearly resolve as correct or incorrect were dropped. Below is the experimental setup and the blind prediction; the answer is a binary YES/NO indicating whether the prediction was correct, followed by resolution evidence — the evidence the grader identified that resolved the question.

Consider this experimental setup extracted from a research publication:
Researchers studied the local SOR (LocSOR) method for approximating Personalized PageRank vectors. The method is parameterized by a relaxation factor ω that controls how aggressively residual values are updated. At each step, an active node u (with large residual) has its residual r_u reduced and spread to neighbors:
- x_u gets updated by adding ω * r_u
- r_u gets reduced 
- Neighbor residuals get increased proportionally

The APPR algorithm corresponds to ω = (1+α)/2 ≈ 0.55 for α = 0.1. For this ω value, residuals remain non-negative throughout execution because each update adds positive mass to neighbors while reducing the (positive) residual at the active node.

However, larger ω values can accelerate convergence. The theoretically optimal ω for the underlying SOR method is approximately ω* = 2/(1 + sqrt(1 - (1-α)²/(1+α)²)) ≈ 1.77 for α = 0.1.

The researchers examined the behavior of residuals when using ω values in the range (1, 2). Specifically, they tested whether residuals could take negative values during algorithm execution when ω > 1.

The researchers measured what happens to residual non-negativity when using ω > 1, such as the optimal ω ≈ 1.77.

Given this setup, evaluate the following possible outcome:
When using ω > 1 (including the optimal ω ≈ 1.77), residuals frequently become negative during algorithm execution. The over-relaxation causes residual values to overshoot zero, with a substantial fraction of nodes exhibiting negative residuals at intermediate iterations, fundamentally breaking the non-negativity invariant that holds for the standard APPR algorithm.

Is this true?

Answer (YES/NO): NO